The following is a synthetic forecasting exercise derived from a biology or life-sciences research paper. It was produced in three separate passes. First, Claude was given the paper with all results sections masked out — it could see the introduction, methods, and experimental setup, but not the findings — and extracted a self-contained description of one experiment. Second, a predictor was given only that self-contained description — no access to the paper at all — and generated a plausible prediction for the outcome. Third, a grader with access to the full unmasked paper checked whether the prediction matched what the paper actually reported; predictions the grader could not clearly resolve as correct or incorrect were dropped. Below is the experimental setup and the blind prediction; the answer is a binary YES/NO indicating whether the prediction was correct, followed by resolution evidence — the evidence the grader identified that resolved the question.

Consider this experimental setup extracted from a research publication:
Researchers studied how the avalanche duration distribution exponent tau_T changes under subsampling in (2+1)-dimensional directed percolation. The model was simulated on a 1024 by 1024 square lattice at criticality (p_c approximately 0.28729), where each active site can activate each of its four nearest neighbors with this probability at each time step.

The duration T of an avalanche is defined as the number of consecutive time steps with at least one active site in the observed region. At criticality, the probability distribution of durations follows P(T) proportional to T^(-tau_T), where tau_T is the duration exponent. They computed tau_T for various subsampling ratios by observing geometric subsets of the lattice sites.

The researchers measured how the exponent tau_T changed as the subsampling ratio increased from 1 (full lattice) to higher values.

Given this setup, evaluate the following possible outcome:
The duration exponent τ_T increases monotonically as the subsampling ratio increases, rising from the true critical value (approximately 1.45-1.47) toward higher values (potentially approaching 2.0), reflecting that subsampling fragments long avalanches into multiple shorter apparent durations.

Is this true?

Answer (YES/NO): YES